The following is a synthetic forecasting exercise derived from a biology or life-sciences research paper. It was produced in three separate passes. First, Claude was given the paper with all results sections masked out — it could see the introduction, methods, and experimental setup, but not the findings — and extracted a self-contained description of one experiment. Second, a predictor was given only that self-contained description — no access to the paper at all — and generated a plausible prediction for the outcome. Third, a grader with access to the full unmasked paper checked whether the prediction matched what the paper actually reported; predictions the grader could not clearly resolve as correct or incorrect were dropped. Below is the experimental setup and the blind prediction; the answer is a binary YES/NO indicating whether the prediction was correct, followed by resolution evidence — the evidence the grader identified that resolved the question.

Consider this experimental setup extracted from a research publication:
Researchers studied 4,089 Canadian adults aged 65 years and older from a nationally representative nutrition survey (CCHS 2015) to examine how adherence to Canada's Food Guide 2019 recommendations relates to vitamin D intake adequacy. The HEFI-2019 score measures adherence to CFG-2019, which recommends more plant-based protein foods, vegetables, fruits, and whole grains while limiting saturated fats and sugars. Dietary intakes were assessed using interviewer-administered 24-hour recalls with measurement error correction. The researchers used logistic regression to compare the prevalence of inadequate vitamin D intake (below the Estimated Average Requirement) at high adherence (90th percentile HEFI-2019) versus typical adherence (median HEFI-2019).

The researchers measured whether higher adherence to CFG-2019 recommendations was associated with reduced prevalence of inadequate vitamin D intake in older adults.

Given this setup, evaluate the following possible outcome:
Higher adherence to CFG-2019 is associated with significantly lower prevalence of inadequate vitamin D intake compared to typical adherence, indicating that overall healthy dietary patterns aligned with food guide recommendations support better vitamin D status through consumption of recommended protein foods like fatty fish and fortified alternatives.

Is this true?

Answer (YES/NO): NO